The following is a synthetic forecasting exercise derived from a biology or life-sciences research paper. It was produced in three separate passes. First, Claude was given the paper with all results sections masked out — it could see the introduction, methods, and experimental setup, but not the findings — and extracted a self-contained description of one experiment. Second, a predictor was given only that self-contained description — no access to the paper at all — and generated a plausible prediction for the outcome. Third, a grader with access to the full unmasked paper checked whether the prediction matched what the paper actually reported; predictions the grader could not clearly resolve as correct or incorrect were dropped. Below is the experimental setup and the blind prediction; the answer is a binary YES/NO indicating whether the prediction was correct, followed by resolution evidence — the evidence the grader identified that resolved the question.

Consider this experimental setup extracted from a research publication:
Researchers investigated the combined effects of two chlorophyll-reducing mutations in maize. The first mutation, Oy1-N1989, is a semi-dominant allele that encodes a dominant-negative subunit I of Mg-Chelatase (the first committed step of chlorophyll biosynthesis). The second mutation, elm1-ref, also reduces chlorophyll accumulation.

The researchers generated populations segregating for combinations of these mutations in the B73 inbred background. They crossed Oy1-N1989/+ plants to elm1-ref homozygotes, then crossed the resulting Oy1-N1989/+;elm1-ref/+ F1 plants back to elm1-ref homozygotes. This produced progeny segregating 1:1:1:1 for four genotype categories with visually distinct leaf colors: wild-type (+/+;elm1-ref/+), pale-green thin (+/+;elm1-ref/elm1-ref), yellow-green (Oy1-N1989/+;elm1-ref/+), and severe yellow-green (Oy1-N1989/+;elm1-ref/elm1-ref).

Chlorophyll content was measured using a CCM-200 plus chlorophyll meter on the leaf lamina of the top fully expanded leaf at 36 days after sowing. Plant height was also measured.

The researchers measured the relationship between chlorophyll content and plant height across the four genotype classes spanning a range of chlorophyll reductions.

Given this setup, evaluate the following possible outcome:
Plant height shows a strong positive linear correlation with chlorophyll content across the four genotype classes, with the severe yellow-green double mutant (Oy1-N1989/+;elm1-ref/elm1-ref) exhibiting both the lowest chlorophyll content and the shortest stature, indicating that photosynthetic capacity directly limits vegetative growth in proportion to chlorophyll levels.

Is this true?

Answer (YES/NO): NO